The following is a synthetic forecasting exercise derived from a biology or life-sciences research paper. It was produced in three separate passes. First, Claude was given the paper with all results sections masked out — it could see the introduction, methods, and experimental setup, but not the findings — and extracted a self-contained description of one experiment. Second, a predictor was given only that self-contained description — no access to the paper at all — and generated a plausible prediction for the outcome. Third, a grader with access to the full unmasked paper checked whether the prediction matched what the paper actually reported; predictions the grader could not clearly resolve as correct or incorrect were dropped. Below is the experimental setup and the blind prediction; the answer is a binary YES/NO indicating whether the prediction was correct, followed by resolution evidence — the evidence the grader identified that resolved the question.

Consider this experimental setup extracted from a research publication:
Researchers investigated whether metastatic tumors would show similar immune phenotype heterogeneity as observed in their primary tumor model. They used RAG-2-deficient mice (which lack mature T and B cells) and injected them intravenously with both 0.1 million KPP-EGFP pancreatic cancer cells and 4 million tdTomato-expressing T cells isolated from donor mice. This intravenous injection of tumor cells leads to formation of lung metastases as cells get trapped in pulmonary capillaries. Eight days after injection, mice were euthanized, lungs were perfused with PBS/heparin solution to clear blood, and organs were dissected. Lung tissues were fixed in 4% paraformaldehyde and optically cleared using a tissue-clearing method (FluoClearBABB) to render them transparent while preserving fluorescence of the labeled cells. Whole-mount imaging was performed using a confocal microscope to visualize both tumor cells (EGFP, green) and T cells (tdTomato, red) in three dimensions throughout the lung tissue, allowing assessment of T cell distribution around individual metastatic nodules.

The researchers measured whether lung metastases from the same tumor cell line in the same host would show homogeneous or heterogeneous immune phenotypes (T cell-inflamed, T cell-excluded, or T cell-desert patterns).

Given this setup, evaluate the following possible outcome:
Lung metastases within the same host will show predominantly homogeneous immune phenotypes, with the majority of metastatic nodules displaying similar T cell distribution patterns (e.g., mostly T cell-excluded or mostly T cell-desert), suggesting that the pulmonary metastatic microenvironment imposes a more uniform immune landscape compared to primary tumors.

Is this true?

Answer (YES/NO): NO